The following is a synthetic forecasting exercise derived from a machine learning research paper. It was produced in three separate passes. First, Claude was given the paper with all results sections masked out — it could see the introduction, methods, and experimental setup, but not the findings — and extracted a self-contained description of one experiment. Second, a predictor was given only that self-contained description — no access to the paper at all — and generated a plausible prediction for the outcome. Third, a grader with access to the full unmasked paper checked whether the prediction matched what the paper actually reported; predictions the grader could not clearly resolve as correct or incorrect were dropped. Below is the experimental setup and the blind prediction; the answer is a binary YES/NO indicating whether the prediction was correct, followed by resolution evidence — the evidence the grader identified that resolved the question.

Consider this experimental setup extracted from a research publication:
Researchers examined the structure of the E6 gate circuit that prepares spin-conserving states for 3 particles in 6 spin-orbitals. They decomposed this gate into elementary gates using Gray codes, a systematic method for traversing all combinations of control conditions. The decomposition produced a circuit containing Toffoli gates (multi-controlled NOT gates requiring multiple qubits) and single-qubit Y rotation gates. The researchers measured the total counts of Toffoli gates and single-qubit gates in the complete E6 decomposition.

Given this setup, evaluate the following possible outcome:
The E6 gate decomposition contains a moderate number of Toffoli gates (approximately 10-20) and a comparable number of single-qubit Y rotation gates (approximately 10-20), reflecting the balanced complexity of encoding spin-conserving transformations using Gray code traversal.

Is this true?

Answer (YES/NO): NO